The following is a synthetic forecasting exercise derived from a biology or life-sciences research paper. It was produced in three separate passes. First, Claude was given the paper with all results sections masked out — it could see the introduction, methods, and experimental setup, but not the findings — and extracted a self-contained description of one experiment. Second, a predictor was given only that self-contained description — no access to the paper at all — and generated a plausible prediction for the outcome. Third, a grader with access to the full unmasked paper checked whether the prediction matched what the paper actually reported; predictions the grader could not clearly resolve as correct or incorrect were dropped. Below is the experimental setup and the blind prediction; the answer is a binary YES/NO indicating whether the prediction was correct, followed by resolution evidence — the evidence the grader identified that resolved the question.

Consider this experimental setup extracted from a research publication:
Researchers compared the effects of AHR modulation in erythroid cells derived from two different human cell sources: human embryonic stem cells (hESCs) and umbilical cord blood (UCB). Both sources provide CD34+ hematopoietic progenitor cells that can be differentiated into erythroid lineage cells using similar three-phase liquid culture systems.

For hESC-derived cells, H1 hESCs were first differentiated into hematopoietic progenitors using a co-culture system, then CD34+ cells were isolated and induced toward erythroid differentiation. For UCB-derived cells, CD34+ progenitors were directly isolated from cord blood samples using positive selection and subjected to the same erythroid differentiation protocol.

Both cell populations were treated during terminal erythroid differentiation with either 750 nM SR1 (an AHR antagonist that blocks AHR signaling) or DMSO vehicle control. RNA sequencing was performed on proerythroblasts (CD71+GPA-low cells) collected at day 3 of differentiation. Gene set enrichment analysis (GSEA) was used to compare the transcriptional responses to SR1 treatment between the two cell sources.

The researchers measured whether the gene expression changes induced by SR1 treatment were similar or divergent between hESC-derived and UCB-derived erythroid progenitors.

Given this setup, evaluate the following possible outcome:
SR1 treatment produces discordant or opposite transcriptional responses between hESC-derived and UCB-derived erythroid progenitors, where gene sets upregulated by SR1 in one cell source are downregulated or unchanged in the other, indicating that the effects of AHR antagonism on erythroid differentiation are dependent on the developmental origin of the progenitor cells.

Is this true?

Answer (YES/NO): NO